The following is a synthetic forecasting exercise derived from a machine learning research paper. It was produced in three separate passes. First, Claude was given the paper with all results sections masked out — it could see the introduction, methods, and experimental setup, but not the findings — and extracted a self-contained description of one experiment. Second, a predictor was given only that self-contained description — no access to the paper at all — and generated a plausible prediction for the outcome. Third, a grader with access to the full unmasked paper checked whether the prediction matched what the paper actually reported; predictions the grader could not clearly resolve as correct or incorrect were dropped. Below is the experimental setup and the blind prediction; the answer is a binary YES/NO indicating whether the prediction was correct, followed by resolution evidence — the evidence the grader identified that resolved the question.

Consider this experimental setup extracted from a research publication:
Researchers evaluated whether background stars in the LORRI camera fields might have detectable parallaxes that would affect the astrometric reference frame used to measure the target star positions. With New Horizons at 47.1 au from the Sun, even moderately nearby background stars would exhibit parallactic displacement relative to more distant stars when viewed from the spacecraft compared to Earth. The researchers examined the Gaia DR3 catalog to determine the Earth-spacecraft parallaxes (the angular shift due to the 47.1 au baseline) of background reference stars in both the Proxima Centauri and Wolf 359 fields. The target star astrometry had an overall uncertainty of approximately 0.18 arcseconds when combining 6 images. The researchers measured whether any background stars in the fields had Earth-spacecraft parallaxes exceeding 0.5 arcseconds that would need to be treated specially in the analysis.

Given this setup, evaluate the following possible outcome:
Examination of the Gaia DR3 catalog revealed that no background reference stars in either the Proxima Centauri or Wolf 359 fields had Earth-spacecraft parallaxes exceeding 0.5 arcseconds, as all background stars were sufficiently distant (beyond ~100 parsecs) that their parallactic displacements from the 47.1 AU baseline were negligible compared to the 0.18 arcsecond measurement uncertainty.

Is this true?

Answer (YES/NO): NO